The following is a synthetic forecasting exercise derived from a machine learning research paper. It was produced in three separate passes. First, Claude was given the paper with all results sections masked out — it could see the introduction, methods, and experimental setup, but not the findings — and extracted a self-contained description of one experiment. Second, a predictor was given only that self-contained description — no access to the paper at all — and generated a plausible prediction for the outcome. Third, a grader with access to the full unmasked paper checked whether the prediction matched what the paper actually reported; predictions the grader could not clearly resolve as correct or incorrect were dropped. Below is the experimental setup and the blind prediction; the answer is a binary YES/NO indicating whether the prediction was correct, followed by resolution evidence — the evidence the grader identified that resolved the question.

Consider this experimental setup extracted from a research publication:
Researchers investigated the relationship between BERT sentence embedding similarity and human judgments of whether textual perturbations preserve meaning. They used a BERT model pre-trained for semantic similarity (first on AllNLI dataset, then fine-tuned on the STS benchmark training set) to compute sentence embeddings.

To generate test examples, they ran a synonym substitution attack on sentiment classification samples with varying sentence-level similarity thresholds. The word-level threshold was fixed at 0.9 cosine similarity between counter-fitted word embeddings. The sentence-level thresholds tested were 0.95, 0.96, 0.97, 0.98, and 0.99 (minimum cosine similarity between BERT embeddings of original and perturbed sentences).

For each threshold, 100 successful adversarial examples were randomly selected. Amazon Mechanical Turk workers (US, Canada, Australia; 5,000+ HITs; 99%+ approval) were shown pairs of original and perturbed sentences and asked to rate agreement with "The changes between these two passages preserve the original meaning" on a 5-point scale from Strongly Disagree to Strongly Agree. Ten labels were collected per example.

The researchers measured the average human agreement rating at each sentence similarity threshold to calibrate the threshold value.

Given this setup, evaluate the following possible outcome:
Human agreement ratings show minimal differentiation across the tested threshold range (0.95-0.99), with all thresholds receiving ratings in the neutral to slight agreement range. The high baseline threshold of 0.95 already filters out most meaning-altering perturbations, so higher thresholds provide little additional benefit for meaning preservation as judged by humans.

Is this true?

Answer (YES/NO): NO